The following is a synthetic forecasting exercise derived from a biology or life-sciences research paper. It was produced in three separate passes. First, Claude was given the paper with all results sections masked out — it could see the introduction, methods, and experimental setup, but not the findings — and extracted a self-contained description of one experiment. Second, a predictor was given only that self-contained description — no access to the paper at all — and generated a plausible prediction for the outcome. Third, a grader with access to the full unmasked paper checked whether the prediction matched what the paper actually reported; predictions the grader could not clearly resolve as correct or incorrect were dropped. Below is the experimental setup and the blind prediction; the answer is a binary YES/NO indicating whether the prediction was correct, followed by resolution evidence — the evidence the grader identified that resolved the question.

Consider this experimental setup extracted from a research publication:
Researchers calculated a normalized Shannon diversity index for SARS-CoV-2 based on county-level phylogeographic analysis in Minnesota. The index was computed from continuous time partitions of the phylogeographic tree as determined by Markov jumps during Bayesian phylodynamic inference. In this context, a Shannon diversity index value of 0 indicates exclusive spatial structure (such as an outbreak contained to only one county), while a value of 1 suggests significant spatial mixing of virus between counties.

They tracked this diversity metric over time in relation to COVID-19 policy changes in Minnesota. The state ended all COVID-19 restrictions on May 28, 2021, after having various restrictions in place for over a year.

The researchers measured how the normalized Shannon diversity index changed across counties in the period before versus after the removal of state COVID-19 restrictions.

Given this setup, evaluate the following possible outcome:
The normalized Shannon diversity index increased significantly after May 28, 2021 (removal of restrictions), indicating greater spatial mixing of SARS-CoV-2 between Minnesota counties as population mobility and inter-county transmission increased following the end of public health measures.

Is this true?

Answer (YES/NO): YES